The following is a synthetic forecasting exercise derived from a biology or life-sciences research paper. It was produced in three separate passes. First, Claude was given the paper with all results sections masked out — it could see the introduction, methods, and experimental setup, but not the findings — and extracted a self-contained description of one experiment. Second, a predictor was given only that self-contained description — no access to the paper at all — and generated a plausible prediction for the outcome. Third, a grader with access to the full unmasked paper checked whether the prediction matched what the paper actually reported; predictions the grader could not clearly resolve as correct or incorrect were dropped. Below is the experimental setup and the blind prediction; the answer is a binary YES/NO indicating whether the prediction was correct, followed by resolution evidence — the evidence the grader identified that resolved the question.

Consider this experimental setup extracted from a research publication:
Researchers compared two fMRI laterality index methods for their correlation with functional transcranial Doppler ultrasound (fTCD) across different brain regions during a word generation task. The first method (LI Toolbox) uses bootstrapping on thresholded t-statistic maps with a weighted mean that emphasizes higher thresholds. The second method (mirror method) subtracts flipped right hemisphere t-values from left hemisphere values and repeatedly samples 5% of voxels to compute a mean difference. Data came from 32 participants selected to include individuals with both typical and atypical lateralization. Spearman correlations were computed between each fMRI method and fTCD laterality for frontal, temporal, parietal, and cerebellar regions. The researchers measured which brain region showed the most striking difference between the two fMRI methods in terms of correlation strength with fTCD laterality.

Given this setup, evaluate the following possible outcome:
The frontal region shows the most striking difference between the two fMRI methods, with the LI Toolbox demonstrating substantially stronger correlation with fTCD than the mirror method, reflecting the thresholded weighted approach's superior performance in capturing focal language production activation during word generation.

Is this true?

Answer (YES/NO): NO